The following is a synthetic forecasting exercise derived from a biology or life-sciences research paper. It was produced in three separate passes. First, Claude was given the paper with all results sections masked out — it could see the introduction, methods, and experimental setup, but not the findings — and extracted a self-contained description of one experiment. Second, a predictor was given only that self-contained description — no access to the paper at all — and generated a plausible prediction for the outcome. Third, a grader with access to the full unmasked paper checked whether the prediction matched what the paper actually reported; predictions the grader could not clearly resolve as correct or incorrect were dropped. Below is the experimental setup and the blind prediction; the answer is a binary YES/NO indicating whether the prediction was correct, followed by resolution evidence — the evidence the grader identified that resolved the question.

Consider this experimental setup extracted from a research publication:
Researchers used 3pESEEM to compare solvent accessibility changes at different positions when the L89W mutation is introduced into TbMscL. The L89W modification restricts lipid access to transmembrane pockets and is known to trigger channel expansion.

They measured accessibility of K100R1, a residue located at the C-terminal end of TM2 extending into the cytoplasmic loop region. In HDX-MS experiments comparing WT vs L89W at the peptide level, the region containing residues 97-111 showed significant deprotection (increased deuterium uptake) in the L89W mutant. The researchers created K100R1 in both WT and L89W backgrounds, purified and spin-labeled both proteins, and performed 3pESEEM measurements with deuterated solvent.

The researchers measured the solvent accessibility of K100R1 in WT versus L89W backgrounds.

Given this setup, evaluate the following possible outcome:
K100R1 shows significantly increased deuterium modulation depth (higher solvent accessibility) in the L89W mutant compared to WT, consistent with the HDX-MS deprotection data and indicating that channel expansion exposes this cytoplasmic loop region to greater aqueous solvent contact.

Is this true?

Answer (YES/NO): NO